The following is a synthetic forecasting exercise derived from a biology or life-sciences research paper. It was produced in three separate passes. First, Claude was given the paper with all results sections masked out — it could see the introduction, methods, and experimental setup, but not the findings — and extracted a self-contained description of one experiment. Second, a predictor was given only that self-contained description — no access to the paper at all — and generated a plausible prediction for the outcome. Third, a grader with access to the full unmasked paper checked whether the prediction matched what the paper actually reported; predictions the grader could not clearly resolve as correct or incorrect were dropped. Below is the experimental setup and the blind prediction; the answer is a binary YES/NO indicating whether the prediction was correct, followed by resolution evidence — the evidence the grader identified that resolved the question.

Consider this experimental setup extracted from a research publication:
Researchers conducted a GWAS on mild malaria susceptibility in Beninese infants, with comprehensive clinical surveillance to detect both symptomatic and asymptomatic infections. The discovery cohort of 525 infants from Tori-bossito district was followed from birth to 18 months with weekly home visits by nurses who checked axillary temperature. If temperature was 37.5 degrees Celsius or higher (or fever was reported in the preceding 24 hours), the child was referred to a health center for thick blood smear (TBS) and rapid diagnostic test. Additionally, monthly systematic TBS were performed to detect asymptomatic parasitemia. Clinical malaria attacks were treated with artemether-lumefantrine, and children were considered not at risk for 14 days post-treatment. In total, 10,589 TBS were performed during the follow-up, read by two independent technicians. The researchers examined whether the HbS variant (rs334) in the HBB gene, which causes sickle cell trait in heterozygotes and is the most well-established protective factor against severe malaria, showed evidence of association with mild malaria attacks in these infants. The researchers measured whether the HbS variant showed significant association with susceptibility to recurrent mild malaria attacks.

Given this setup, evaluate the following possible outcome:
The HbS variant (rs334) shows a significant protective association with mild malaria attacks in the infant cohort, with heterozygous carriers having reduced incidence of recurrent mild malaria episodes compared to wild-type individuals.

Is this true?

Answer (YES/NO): NO